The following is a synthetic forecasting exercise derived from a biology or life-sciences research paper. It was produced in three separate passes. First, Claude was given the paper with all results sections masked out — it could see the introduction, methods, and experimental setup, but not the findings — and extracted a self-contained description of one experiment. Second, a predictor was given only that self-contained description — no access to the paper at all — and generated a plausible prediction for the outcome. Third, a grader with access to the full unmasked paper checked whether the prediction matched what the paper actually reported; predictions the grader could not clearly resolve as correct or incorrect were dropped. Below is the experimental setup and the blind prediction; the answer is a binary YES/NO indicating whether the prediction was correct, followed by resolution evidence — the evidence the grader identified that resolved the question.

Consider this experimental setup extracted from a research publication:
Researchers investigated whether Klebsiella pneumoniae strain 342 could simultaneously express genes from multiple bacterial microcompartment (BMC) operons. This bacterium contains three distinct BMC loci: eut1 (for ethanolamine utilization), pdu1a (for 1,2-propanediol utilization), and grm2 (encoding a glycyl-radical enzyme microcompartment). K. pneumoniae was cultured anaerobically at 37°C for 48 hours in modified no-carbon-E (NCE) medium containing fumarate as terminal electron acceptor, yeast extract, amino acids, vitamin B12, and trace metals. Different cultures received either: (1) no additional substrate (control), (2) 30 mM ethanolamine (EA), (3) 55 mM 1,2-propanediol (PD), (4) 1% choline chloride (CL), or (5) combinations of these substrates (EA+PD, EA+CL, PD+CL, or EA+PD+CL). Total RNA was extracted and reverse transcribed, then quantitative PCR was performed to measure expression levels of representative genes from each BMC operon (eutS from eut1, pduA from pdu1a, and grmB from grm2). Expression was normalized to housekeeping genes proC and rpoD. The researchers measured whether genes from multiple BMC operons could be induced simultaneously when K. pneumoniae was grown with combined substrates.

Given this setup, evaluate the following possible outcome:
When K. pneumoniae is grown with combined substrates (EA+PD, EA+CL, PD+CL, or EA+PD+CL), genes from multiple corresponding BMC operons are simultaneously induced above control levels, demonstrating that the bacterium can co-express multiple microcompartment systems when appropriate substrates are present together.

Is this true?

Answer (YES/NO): YES